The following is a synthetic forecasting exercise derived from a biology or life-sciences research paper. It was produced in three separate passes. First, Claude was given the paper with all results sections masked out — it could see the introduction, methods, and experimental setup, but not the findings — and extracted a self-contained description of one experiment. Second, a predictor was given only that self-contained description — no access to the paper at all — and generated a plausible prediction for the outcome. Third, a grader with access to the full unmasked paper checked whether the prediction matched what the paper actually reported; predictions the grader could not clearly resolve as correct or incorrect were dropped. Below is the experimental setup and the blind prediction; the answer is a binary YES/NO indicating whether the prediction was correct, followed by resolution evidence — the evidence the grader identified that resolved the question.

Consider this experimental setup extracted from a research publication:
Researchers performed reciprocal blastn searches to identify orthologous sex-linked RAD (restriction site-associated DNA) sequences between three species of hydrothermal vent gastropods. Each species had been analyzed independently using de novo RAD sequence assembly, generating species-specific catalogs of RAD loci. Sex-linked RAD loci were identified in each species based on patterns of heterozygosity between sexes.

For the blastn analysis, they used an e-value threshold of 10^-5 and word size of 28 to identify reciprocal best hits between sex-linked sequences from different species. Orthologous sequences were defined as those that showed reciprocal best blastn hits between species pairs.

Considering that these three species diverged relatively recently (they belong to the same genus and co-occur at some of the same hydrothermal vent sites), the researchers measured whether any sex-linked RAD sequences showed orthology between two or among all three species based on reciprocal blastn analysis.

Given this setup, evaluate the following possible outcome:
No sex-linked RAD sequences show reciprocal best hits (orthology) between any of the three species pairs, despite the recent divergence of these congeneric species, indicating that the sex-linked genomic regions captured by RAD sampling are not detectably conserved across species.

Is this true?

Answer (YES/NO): NO